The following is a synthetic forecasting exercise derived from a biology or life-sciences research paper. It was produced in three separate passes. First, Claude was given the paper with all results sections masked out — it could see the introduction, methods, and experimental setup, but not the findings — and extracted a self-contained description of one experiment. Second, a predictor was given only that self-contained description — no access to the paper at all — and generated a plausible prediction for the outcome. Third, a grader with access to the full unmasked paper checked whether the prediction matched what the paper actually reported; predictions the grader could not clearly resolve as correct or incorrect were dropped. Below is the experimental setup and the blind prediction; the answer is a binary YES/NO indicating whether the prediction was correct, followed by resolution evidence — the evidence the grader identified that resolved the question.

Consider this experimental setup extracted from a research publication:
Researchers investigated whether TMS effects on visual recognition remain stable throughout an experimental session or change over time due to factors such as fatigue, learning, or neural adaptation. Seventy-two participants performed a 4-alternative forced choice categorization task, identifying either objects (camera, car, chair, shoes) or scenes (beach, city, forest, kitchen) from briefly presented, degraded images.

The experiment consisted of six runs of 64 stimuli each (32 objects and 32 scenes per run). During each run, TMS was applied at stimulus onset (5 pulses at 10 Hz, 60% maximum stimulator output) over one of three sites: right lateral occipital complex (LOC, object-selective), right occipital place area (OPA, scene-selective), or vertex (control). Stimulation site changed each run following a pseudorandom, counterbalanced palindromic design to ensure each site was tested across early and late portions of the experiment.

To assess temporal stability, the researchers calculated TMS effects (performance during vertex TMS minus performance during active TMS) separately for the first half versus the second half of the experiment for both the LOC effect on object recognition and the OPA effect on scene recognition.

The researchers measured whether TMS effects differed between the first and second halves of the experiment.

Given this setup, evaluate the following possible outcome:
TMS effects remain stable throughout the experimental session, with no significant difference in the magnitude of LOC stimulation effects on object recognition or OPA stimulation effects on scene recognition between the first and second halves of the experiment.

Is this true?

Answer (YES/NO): YES